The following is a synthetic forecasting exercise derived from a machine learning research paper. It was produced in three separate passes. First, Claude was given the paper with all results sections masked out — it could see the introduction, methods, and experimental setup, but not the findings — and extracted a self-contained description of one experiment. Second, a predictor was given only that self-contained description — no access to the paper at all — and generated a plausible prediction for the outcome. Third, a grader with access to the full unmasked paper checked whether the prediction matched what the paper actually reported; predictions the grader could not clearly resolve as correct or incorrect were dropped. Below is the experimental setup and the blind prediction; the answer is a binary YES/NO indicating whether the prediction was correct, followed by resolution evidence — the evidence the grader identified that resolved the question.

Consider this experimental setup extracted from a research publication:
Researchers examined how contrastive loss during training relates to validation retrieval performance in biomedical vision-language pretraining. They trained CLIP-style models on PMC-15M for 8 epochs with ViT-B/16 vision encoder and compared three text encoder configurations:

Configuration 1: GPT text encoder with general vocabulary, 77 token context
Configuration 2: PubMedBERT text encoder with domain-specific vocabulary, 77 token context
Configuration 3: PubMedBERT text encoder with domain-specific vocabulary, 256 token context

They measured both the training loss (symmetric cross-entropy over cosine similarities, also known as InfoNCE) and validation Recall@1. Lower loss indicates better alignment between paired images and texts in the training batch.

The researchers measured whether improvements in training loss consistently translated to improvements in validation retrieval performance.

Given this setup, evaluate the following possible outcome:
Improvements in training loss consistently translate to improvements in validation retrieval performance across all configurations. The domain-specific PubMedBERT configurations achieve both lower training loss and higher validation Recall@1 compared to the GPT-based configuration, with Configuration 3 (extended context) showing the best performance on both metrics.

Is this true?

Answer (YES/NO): YES